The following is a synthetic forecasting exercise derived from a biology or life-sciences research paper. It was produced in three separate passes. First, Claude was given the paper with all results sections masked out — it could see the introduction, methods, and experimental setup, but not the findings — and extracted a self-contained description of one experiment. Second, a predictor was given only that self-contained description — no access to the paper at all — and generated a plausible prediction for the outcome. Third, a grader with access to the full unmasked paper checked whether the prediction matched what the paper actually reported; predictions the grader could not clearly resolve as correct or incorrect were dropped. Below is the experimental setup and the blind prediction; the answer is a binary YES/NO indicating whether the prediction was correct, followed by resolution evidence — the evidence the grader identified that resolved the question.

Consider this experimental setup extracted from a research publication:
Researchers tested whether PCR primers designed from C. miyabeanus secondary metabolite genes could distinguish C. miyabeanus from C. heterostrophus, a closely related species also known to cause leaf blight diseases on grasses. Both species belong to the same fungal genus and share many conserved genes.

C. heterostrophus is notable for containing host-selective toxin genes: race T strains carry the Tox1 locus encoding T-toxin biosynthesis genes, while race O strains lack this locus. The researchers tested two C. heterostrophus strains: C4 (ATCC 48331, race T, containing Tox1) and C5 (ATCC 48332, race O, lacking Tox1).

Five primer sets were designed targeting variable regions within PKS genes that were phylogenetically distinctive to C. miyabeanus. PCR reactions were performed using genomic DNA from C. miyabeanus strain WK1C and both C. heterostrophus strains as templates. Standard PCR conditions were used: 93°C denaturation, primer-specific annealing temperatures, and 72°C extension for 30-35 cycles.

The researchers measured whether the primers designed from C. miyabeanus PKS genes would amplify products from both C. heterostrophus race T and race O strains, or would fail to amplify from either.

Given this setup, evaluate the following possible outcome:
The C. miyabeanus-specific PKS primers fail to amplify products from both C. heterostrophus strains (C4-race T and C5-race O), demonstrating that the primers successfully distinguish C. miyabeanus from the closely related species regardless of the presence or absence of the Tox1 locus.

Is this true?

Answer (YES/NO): YES